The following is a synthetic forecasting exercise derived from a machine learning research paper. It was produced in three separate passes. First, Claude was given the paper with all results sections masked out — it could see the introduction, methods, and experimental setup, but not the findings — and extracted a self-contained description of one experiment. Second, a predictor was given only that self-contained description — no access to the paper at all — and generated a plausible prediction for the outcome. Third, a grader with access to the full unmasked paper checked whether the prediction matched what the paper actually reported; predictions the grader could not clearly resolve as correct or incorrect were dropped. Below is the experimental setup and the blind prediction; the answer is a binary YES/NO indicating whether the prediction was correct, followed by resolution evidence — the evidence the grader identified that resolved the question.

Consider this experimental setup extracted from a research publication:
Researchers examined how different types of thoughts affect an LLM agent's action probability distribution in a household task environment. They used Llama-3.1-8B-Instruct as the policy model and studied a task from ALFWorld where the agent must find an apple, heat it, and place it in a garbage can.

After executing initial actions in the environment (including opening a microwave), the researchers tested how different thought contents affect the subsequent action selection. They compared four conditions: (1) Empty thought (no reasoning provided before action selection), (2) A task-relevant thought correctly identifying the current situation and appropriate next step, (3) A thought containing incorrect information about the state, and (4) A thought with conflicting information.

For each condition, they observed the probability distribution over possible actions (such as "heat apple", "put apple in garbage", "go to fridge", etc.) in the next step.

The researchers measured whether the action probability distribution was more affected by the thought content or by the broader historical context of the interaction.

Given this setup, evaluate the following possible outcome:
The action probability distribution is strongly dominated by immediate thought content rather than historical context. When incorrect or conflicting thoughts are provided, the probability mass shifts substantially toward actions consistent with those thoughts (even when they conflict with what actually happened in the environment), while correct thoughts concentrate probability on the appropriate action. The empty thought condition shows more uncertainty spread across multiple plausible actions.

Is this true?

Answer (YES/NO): YES